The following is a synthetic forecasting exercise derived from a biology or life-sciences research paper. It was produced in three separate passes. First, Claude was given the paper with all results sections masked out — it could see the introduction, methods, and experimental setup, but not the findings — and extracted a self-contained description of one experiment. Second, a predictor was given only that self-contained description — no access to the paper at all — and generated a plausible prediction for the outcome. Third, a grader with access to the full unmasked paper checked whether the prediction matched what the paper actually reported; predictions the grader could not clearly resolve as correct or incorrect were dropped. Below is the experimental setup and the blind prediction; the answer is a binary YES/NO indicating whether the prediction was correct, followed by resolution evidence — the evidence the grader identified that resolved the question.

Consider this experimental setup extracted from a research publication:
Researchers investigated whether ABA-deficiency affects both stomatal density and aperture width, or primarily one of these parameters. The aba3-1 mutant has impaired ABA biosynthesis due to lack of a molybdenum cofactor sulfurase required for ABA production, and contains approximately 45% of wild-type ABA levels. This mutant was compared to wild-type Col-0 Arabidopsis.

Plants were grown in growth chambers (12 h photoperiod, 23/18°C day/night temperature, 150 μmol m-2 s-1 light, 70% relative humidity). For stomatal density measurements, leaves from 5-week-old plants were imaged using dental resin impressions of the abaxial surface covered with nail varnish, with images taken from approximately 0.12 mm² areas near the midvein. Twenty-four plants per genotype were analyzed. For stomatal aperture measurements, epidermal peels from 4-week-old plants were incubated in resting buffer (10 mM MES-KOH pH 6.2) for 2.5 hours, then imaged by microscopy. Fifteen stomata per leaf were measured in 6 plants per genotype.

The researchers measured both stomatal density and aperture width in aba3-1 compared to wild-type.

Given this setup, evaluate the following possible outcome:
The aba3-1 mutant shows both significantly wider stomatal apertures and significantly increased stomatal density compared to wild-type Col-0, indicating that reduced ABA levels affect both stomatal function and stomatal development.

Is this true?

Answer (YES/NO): YES